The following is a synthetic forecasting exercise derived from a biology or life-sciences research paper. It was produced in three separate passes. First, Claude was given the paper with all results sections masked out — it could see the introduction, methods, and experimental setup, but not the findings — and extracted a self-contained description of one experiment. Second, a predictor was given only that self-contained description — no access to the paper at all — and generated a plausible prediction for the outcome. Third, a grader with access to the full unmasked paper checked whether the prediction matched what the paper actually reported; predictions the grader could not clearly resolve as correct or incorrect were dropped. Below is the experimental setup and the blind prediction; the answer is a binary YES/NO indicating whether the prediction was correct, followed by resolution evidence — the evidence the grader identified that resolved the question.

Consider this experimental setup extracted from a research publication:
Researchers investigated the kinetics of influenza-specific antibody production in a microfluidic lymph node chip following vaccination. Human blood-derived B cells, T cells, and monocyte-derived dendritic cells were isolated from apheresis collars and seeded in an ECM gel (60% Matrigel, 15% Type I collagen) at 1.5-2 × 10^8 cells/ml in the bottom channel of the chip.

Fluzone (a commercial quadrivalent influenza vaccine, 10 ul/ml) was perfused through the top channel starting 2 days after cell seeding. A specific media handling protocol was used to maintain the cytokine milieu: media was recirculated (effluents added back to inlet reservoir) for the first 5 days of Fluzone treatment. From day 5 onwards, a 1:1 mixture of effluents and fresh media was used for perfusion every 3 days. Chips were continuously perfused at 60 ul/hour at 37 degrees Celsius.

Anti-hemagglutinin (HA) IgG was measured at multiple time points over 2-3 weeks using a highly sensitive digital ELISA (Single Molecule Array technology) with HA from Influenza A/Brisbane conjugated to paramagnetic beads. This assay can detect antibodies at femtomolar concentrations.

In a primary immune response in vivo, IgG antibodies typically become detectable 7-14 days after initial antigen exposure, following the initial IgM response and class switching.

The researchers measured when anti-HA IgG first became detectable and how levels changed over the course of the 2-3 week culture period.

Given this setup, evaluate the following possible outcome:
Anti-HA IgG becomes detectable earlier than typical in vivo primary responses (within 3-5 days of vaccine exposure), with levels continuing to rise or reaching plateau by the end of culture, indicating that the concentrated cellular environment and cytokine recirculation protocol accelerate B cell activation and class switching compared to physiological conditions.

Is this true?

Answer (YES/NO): NO